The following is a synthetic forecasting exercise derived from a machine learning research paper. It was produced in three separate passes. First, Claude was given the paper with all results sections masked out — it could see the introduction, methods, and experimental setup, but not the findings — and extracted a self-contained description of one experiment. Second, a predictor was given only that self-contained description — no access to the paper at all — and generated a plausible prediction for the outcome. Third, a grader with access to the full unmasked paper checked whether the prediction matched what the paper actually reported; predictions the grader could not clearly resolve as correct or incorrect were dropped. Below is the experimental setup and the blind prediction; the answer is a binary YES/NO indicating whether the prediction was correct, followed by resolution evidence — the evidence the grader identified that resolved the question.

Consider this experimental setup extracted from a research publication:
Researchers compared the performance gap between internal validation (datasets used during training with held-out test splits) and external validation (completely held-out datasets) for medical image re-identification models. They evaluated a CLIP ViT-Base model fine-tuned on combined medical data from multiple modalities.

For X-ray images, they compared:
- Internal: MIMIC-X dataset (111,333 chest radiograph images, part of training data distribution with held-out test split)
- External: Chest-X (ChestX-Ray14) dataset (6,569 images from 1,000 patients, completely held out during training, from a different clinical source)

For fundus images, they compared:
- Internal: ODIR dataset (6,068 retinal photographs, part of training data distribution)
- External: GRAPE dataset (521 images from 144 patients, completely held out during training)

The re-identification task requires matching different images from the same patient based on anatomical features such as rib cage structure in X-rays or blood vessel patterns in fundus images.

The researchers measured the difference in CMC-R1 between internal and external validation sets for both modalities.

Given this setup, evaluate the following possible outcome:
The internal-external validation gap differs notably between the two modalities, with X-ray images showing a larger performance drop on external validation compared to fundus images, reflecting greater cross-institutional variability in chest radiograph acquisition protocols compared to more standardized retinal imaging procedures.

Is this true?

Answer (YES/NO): YES